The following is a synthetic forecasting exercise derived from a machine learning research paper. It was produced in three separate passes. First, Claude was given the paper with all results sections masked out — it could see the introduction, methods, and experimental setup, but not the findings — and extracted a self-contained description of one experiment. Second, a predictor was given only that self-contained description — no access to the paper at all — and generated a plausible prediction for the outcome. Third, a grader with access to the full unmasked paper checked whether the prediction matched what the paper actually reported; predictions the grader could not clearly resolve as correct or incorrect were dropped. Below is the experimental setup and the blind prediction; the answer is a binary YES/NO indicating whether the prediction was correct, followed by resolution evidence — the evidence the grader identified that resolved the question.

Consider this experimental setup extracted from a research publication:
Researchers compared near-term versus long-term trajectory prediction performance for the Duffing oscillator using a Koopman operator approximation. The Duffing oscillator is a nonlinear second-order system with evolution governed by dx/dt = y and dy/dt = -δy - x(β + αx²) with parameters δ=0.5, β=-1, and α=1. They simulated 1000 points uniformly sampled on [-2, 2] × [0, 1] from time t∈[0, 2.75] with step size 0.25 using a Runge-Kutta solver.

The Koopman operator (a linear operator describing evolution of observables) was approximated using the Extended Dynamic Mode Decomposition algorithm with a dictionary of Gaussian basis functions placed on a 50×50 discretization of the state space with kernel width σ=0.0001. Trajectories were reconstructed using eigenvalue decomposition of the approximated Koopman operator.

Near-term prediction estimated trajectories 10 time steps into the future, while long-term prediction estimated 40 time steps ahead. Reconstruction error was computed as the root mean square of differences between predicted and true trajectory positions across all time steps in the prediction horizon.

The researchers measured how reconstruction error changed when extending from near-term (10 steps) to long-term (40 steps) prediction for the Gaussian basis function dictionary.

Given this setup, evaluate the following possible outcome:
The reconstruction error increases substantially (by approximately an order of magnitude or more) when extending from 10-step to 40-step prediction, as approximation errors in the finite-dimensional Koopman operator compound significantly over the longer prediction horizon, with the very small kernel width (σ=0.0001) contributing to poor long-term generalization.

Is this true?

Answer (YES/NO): NO